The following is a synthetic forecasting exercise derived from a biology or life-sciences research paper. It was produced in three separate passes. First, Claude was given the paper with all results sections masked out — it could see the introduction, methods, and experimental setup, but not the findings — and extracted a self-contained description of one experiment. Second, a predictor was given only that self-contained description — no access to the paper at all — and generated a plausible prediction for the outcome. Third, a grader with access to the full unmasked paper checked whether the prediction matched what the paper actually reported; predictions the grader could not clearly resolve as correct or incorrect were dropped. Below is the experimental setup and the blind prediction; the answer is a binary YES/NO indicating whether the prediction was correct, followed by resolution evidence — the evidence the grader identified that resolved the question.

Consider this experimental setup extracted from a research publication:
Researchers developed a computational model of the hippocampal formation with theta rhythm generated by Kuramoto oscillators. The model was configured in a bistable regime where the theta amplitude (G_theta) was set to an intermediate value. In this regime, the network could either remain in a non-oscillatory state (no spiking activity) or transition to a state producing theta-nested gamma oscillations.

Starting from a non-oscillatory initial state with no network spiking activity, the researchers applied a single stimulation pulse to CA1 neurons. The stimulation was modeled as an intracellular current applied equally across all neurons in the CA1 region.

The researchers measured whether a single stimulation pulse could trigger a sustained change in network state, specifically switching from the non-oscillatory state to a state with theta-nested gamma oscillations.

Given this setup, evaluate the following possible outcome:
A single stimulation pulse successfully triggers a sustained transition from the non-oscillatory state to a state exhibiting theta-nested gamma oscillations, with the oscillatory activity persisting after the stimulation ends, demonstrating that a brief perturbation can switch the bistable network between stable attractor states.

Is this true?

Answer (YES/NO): YES